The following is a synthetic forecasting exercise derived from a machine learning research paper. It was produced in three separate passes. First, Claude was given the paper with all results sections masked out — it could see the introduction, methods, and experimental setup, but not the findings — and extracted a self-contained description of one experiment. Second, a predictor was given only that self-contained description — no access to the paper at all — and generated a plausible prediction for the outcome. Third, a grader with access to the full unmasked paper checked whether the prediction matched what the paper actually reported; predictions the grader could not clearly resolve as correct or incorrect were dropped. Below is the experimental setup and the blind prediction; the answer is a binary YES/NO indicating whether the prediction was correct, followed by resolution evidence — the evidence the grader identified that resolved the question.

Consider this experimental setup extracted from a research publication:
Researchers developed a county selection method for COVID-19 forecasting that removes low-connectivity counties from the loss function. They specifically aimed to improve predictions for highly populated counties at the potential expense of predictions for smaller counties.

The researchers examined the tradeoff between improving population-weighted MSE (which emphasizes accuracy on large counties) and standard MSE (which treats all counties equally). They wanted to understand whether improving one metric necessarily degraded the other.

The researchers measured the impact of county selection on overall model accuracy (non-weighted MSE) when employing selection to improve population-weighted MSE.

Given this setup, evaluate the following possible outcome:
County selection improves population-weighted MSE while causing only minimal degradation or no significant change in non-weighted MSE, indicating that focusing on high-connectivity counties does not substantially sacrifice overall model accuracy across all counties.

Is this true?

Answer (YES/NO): YES